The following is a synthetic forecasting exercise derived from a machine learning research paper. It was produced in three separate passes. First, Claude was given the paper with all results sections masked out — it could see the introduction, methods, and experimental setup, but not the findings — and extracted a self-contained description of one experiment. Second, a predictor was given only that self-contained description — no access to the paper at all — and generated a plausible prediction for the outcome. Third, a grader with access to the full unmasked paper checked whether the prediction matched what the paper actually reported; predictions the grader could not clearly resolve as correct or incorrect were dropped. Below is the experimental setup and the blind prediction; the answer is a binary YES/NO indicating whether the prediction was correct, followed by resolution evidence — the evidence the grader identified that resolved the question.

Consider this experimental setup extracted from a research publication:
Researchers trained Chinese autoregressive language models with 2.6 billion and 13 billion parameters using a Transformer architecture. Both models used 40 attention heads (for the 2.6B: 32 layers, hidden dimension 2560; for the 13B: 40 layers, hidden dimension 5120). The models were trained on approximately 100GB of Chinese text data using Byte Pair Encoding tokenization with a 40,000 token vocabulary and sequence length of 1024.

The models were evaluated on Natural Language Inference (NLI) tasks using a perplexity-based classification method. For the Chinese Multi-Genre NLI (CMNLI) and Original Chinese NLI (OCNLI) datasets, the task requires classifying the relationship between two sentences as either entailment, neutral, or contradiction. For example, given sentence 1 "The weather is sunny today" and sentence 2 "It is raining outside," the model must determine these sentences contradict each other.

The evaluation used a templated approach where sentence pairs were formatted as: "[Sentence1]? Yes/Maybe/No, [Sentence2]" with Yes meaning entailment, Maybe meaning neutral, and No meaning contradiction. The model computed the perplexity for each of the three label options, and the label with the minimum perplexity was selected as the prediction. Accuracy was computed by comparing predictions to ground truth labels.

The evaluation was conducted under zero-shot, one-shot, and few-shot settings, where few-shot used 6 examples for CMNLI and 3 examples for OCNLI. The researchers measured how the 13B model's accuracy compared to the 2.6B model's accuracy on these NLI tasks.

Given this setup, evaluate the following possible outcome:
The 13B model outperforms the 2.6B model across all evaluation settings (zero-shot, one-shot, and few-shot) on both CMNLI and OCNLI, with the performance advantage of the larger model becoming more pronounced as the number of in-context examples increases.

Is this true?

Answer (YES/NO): NO